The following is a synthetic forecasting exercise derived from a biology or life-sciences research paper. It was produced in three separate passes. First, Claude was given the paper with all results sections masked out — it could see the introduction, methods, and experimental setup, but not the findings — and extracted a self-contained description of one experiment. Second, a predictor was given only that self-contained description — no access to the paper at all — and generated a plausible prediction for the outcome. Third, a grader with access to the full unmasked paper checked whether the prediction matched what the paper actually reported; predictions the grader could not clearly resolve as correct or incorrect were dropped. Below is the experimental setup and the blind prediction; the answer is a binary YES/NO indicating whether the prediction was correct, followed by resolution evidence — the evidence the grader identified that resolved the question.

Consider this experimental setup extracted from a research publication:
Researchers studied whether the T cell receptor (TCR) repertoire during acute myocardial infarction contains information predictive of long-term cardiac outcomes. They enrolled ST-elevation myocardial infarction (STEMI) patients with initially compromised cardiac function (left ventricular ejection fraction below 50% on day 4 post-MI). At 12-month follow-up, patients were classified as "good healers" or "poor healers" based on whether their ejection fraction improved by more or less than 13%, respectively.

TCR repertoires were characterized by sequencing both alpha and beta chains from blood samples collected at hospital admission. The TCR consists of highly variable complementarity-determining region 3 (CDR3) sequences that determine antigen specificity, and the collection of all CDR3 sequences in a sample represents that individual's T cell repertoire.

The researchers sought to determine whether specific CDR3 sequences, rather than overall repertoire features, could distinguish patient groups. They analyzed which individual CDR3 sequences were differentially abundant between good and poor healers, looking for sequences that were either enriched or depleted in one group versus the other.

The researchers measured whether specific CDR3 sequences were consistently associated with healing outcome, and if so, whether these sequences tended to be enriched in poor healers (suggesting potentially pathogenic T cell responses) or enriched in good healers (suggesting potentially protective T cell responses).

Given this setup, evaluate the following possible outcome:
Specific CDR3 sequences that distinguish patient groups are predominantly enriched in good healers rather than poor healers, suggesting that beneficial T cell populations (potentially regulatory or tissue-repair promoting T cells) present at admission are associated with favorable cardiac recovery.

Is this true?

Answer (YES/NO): YES